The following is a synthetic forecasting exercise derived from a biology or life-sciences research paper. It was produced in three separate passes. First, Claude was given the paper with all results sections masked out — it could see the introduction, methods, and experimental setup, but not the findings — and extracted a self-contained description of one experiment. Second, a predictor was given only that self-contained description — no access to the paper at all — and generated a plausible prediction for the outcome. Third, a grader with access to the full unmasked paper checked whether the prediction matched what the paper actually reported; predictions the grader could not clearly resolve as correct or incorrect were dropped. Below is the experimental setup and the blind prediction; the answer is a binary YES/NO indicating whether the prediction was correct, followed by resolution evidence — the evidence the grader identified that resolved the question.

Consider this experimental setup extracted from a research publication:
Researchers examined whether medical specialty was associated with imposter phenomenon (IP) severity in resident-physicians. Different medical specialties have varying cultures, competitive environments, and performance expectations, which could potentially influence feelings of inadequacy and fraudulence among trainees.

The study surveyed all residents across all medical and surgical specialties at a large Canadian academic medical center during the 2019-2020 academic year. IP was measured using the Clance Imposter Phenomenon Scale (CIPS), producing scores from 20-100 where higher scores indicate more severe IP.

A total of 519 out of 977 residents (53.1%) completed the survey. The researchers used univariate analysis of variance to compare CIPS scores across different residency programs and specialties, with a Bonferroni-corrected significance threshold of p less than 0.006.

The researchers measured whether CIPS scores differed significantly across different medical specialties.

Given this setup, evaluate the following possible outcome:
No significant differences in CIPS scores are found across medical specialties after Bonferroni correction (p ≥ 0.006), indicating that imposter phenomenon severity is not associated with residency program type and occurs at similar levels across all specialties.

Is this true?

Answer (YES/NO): YES